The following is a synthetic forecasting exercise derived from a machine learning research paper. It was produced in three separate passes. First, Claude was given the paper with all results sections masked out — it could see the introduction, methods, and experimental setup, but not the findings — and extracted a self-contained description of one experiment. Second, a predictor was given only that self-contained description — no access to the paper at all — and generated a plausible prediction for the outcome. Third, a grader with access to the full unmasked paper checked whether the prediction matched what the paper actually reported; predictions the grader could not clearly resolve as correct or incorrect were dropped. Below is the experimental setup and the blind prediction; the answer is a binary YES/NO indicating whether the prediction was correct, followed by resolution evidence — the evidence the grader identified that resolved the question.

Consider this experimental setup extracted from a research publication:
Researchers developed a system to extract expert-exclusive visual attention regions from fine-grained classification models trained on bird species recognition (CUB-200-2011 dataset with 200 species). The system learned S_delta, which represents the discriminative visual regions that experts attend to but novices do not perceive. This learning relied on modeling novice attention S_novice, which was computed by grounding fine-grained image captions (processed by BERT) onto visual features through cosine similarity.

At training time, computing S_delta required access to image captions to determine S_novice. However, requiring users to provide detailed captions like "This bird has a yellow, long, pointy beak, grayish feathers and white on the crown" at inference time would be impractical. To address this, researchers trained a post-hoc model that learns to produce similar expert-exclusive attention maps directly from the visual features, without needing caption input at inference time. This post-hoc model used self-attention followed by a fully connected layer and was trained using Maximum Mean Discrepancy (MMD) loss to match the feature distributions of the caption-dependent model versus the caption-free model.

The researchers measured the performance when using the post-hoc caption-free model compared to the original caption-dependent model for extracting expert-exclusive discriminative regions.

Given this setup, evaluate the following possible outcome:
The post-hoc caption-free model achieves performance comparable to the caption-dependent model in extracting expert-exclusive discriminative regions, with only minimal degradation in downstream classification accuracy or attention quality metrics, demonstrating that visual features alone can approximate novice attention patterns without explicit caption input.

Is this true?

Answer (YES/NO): YES